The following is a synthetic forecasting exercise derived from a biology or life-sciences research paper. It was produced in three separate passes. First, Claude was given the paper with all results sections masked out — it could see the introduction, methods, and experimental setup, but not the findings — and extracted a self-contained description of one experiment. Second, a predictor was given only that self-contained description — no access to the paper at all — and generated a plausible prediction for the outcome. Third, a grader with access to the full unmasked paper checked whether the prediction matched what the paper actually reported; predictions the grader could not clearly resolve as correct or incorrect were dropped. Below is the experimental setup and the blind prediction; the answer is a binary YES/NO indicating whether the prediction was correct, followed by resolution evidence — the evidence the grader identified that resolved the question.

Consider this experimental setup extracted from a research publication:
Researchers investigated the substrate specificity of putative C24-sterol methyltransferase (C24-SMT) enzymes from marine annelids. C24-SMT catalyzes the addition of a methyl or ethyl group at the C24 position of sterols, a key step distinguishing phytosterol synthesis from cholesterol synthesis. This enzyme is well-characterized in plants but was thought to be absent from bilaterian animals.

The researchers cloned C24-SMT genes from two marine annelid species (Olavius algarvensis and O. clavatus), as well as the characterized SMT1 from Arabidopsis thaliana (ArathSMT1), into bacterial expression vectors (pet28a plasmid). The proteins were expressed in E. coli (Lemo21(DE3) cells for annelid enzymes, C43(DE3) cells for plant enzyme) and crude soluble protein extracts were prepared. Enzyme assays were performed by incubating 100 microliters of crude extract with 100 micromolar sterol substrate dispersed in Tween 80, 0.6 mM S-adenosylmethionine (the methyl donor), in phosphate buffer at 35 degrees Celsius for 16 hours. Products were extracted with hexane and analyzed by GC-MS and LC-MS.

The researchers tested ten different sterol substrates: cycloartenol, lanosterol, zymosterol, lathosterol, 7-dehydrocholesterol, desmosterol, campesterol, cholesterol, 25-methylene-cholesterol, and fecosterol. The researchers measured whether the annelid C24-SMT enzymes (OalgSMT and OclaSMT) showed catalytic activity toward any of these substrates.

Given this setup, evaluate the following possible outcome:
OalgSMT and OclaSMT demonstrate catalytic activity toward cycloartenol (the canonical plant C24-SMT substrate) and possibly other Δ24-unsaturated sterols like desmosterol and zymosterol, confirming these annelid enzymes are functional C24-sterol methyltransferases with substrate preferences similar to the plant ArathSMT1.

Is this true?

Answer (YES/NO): NO